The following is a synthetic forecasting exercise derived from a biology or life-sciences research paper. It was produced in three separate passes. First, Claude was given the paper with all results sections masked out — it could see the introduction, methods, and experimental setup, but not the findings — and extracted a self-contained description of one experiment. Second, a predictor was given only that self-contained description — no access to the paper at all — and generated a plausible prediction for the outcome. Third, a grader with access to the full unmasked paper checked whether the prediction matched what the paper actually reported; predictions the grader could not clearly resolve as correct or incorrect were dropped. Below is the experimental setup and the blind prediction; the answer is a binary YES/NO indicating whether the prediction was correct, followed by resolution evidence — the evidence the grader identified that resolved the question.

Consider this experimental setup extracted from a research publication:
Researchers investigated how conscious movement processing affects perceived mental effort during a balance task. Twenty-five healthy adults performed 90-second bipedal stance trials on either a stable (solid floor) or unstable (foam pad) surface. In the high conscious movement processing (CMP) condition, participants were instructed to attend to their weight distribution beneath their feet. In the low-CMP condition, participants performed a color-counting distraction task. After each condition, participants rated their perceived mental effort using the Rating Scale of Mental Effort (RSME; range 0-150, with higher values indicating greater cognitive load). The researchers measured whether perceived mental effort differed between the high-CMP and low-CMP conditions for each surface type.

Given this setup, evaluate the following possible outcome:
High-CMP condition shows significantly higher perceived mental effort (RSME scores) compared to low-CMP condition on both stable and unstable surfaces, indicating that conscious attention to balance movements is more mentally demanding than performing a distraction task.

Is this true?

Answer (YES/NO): NO